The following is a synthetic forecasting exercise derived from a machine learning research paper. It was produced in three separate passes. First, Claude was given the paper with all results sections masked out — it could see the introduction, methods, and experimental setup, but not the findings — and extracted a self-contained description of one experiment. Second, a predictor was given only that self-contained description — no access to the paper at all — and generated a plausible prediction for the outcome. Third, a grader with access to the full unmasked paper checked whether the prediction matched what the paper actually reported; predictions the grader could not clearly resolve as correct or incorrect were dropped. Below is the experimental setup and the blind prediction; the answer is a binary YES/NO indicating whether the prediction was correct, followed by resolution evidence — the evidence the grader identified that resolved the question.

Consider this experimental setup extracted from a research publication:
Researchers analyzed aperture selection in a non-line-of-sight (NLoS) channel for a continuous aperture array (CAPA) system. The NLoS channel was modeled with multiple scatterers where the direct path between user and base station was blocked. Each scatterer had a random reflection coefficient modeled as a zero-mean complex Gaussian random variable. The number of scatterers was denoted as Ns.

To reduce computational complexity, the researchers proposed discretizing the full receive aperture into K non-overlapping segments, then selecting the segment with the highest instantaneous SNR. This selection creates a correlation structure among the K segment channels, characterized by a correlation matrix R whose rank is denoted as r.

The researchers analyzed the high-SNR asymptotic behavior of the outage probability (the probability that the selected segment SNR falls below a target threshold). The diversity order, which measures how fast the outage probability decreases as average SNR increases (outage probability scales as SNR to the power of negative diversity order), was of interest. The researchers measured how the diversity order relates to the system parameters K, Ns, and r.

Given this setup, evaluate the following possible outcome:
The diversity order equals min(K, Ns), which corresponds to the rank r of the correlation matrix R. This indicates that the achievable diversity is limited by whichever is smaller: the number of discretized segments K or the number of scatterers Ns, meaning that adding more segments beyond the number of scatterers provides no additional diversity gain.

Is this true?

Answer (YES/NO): NO